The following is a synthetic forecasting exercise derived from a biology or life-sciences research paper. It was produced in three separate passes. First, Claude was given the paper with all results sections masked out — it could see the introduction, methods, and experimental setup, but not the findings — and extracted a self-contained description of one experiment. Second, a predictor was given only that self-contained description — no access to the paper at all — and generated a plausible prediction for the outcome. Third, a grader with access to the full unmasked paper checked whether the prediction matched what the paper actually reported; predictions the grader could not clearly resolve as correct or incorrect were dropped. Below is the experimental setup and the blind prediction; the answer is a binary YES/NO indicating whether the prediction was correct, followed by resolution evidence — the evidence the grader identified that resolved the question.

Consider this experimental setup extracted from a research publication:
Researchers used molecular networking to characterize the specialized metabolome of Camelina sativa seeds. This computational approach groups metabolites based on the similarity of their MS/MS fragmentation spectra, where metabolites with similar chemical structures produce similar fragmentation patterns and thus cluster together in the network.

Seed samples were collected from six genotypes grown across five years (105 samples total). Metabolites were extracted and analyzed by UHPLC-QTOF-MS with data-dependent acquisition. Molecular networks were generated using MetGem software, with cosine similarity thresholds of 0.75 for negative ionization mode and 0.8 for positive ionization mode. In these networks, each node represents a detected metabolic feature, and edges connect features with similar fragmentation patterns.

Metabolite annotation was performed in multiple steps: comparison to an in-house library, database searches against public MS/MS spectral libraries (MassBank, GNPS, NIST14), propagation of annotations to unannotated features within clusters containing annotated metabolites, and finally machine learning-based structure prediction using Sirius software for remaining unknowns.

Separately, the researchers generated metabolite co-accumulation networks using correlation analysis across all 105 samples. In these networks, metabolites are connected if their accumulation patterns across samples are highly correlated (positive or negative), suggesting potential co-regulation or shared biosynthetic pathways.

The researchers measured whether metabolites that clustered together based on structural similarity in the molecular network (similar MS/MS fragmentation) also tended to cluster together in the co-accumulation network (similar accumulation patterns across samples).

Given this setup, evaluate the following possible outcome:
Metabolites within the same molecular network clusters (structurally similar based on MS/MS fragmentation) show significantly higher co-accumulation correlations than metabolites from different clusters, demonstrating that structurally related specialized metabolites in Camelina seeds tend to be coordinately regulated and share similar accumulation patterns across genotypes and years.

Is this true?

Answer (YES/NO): NO